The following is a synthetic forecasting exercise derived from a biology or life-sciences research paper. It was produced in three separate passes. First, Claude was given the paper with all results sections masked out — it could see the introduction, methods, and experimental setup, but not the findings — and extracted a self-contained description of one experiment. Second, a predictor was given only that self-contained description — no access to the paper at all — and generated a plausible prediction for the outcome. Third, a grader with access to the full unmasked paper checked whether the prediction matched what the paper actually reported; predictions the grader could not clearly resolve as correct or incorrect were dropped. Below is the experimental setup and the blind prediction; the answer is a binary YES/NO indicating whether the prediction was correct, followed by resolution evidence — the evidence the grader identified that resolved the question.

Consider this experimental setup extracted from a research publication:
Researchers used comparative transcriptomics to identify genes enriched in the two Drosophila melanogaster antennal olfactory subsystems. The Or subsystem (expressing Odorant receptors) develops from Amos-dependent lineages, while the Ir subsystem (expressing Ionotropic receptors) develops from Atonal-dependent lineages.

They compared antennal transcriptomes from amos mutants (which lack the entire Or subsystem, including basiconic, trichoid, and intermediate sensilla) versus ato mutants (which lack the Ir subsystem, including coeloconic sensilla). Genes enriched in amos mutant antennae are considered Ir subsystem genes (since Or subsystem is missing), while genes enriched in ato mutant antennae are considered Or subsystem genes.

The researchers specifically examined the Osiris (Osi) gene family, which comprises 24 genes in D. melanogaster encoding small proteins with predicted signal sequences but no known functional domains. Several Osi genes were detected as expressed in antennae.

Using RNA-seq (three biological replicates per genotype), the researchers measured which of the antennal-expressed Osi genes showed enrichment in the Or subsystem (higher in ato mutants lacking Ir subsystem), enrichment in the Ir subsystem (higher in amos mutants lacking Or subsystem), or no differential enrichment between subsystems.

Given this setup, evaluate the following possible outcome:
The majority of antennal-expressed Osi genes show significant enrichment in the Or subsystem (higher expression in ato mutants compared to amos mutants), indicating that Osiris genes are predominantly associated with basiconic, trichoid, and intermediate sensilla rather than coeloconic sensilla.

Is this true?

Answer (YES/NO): NO